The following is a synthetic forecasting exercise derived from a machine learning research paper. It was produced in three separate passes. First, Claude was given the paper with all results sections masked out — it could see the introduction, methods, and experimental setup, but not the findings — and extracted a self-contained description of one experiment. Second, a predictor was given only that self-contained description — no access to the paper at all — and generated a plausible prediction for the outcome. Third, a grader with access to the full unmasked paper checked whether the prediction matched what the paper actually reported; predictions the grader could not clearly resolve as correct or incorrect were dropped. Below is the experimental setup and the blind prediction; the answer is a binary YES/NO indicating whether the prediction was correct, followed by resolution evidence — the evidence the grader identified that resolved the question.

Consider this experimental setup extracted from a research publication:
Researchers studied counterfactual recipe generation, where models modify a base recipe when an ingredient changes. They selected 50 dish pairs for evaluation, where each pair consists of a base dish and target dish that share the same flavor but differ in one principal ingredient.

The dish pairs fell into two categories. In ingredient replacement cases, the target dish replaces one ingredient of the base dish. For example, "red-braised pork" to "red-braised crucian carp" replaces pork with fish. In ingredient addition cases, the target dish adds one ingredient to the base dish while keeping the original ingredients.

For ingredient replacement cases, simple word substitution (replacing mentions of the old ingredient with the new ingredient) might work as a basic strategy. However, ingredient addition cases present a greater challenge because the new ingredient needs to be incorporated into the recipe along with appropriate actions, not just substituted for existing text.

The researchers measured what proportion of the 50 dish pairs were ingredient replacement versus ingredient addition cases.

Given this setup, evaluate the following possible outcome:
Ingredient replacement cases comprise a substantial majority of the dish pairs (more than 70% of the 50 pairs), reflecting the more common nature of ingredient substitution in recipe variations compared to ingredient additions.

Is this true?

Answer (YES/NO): YES